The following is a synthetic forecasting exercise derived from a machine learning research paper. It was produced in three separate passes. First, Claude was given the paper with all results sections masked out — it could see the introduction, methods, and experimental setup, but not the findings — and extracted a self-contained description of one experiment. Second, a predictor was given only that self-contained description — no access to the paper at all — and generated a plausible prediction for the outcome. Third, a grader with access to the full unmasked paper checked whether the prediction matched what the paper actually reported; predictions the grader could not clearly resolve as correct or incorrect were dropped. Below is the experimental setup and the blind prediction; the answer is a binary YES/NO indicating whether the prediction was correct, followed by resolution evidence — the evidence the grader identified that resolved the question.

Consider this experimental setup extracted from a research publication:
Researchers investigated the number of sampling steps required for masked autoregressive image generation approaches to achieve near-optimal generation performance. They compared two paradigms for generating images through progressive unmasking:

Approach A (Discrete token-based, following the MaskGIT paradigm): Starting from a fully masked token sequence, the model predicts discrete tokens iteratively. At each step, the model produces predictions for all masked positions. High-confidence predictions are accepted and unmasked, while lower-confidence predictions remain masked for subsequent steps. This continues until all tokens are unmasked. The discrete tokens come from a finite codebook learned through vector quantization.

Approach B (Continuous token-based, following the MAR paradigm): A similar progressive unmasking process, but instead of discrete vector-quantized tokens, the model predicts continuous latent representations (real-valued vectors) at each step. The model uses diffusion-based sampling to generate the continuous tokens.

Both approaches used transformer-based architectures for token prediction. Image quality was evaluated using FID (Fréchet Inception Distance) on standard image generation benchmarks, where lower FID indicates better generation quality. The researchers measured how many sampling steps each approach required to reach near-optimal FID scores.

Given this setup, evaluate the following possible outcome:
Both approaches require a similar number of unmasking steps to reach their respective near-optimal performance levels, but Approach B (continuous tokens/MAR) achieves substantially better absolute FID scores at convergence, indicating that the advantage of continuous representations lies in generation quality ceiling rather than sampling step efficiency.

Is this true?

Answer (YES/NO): NO